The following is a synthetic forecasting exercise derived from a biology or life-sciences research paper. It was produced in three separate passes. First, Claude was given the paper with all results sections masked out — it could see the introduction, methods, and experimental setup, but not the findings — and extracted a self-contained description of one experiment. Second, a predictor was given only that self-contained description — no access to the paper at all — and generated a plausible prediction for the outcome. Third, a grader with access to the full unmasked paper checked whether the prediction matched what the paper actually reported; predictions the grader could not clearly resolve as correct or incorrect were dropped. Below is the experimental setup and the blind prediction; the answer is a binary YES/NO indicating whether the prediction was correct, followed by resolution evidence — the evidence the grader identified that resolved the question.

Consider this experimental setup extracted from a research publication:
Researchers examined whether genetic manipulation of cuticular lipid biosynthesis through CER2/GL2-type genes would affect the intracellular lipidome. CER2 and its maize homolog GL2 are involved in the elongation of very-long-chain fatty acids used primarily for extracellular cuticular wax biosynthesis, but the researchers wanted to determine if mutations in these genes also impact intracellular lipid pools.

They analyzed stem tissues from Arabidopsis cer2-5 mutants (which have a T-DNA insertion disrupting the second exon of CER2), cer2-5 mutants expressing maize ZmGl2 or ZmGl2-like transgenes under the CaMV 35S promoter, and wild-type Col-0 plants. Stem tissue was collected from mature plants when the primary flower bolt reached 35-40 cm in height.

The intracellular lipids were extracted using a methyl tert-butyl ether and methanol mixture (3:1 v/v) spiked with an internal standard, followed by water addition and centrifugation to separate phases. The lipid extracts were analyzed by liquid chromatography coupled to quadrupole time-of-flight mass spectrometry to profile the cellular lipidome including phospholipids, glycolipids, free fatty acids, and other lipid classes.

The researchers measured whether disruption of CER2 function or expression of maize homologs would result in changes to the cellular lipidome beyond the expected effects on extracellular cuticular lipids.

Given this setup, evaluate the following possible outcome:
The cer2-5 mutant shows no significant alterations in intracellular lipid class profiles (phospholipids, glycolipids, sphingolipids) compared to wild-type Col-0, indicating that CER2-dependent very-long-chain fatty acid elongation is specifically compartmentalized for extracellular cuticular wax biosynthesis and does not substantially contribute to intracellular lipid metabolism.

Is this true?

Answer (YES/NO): NO